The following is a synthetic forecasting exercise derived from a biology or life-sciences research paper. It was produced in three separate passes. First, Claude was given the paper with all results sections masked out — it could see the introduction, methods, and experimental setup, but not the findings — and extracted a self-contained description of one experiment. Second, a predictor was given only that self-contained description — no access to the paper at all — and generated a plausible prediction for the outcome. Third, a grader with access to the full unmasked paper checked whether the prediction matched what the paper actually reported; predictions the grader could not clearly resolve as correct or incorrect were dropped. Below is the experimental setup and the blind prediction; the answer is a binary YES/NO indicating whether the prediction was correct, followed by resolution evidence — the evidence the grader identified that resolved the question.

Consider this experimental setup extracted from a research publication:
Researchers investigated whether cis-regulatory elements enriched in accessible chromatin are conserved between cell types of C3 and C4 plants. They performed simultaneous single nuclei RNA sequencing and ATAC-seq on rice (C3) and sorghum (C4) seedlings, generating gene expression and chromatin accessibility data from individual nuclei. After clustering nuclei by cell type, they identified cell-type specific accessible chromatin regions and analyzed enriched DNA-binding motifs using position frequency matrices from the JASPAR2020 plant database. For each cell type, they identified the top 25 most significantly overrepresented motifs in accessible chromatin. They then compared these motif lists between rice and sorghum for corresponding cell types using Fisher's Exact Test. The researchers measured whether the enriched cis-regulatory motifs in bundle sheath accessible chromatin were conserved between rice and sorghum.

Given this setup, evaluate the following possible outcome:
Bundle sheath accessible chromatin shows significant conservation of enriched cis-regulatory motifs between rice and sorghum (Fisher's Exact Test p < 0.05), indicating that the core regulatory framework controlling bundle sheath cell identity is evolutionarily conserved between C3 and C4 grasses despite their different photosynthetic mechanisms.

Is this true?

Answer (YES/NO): YES